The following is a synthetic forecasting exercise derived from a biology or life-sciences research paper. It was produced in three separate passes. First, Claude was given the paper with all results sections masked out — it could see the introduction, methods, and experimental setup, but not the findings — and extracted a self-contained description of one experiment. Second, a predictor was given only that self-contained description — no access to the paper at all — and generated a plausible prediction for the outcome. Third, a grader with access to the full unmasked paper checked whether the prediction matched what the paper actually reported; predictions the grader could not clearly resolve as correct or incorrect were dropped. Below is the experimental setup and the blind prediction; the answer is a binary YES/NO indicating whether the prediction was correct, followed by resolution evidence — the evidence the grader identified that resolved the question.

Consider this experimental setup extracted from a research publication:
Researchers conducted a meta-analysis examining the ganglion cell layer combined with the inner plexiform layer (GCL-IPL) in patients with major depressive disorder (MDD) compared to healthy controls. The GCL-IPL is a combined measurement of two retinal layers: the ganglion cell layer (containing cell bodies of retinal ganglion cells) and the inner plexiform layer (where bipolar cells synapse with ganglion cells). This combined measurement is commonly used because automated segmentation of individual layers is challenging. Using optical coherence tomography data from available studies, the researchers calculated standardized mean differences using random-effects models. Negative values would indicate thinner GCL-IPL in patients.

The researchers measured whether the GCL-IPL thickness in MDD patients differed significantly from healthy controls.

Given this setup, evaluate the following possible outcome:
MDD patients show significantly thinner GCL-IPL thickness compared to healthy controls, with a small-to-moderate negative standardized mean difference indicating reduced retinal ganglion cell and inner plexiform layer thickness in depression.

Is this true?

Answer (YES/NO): NO